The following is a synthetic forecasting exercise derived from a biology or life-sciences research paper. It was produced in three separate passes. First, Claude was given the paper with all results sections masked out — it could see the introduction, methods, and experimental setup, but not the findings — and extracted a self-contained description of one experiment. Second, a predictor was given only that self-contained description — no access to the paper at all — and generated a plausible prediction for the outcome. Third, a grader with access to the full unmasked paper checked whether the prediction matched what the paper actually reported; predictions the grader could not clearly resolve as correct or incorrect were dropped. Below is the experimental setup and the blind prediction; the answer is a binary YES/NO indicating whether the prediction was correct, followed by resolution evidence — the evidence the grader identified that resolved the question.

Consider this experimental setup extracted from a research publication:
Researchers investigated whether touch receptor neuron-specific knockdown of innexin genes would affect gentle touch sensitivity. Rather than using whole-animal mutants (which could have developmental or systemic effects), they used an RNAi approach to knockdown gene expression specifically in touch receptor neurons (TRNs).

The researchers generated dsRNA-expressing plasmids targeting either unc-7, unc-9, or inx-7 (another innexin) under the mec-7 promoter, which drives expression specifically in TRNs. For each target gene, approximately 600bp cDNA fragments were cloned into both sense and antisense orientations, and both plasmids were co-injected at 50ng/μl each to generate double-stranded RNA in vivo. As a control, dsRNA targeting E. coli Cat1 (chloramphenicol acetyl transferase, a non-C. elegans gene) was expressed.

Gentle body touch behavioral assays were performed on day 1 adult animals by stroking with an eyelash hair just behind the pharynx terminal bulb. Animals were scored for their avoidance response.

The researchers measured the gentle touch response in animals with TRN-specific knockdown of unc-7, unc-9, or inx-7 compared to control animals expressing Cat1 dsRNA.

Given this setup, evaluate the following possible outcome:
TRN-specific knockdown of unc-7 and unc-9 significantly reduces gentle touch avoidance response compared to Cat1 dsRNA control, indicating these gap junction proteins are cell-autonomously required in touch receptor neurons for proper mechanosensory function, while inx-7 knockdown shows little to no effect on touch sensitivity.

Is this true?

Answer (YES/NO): YES